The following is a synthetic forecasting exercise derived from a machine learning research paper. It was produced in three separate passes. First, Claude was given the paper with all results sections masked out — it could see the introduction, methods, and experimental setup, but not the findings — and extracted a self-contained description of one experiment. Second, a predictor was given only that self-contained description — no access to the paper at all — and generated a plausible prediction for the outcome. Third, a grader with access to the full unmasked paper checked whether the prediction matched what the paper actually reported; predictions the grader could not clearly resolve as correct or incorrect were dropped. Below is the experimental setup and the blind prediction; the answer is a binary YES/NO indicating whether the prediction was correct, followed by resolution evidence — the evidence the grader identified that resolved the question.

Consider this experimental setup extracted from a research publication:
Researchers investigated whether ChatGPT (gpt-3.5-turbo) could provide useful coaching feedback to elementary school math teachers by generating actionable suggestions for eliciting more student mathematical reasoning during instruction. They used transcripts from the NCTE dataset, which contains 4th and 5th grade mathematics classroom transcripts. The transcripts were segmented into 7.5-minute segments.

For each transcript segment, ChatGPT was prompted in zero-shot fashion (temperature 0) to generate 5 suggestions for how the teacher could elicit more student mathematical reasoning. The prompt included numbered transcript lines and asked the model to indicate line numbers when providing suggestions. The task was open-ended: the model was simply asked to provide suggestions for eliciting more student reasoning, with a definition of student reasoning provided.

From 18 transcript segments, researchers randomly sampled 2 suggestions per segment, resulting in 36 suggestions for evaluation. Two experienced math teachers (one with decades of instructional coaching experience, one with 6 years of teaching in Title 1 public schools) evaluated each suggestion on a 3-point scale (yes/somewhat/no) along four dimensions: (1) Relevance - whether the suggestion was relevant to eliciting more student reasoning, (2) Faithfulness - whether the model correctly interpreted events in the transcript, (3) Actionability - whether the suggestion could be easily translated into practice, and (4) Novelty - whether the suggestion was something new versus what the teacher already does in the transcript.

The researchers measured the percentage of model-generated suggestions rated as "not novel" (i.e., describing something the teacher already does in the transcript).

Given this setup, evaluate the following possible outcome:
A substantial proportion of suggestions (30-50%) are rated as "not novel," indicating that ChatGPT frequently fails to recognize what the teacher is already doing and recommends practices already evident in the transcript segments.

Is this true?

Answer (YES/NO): NO